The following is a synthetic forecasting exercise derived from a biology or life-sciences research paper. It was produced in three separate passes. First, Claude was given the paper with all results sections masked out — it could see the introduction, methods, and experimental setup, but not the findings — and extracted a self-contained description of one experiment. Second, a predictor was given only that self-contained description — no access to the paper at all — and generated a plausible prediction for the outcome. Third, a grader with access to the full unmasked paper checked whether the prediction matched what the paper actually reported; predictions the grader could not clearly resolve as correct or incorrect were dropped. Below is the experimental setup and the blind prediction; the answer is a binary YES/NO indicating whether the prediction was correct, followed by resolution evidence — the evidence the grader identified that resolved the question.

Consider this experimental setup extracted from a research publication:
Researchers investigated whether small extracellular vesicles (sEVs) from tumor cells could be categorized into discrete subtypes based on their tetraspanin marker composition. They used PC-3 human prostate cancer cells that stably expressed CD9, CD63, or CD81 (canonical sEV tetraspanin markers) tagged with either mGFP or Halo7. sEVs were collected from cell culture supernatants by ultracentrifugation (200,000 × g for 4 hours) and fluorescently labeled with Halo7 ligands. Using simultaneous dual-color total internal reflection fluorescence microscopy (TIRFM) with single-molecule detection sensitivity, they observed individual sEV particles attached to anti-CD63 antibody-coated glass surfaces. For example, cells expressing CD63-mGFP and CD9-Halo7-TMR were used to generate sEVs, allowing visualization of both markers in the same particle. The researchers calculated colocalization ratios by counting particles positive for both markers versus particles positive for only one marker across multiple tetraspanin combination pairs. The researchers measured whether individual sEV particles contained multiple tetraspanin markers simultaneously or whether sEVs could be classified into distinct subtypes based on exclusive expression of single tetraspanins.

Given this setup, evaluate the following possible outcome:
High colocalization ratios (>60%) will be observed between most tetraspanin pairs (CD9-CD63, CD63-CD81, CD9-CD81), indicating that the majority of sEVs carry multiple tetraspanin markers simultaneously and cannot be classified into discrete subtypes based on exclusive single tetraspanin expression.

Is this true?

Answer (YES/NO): NO